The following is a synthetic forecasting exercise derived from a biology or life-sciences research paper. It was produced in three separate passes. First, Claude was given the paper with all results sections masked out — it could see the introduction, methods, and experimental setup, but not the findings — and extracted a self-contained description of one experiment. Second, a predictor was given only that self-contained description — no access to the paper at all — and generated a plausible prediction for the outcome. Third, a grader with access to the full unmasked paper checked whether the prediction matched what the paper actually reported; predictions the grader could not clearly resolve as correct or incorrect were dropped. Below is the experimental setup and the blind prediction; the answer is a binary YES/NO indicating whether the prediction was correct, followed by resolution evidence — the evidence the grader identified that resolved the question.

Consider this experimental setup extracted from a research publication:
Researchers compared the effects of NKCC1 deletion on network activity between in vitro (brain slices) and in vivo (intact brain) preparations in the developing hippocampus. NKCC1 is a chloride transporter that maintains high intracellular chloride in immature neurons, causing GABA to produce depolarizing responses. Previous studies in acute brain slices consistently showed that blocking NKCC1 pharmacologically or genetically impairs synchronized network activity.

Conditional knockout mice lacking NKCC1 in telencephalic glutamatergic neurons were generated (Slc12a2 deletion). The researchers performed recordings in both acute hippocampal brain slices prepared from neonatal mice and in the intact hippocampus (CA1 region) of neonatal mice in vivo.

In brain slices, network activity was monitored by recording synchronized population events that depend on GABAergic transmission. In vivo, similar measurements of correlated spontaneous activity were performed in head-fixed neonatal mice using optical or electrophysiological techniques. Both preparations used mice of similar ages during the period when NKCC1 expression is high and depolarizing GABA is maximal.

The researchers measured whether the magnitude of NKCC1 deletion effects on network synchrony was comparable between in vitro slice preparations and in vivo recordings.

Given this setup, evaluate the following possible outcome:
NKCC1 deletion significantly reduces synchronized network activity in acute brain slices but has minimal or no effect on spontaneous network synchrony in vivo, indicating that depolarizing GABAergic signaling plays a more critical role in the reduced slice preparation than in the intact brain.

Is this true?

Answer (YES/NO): YES